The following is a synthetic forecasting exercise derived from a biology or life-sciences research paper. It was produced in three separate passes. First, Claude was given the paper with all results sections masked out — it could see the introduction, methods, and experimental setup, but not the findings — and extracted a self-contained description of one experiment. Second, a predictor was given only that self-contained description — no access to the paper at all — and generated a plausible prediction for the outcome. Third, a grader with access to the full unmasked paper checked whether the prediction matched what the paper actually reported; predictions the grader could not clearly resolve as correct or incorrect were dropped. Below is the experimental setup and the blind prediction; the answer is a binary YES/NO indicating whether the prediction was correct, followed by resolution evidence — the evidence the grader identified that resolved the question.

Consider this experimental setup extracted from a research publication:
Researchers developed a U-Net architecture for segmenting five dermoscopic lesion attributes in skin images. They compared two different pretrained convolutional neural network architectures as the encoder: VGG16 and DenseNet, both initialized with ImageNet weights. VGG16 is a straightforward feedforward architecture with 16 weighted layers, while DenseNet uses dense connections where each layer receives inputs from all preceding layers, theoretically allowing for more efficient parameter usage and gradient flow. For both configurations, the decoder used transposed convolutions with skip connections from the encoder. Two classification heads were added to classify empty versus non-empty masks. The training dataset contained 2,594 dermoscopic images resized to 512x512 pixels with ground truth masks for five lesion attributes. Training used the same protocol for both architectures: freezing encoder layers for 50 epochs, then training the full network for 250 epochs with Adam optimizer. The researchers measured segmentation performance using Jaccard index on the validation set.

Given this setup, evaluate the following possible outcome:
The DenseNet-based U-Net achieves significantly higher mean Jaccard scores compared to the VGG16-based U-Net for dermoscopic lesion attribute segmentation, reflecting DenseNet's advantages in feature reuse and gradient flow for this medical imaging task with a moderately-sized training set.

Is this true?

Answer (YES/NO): NO